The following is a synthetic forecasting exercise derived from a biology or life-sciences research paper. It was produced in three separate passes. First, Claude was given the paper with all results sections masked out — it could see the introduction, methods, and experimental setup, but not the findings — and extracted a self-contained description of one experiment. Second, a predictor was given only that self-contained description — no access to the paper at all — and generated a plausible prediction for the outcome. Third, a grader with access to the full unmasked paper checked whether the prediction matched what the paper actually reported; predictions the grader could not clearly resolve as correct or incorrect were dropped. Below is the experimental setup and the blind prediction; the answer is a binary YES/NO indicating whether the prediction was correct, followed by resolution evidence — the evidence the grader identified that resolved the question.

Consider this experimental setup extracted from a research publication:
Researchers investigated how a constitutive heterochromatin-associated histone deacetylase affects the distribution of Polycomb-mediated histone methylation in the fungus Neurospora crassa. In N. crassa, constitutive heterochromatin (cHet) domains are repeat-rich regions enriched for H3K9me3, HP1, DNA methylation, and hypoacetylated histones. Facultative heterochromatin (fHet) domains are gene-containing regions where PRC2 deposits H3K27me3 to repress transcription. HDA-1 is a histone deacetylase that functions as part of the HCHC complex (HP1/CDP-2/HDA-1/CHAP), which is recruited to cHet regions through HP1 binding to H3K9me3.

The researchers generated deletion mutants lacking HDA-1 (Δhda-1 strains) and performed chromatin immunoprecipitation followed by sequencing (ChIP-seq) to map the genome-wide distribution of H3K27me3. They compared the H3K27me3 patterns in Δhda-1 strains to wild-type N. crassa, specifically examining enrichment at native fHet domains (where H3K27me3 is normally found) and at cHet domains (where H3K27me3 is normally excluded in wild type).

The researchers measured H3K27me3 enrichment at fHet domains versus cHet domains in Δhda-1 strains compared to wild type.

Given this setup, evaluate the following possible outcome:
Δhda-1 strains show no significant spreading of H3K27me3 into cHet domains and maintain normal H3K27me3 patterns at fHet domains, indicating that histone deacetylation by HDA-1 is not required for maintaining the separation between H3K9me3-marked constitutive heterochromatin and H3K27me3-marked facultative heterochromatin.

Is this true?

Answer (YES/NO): NO